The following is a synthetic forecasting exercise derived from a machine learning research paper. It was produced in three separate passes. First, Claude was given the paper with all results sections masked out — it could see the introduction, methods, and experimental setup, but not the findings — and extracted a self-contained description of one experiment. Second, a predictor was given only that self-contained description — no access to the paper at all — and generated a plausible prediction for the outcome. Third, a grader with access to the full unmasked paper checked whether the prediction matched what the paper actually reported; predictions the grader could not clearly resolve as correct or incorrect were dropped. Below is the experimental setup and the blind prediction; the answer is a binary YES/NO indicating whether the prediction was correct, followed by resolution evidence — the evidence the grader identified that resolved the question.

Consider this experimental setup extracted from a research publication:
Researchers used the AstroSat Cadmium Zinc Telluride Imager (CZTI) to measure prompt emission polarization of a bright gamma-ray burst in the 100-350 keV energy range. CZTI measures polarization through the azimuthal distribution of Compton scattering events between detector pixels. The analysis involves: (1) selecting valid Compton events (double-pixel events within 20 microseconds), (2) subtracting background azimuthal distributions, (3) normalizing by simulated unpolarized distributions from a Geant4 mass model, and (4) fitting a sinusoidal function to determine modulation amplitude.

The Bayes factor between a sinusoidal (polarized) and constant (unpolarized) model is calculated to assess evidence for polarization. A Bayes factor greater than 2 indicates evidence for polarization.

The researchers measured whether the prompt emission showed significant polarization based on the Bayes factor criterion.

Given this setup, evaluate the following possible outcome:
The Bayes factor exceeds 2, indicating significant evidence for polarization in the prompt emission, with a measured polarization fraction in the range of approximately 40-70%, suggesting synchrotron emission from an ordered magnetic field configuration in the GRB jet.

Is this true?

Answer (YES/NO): YES